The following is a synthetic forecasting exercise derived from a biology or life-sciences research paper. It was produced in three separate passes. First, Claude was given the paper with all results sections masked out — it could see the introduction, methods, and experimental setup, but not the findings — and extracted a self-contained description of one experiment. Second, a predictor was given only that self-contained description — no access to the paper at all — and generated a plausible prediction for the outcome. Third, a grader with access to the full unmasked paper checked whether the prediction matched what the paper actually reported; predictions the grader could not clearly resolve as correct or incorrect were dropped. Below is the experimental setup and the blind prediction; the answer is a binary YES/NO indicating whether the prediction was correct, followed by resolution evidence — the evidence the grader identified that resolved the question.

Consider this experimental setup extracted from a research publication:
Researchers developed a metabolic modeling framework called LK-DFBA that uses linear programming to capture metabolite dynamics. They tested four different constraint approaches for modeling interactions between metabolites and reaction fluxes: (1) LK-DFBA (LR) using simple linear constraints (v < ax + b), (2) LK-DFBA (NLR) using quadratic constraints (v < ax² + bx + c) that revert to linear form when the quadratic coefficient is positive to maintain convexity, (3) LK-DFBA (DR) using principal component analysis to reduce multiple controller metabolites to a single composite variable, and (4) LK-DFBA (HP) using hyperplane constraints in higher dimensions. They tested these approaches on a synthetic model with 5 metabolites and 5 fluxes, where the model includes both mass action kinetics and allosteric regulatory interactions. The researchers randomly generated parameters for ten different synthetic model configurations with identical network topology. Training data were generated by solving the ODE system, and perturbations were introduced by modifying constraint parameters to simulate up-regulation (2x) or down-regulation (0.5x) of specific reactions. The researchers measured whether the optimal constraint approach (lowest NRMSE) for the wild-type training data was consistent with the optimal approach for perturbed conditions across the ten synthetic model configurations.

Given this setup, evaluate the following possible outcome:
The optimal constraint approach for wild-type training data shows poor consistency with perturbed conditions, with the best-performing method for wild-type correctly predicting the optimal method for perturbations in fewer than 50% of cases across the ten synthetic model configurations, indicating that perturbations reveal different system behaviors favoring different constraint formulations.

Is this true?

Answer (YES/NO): NO